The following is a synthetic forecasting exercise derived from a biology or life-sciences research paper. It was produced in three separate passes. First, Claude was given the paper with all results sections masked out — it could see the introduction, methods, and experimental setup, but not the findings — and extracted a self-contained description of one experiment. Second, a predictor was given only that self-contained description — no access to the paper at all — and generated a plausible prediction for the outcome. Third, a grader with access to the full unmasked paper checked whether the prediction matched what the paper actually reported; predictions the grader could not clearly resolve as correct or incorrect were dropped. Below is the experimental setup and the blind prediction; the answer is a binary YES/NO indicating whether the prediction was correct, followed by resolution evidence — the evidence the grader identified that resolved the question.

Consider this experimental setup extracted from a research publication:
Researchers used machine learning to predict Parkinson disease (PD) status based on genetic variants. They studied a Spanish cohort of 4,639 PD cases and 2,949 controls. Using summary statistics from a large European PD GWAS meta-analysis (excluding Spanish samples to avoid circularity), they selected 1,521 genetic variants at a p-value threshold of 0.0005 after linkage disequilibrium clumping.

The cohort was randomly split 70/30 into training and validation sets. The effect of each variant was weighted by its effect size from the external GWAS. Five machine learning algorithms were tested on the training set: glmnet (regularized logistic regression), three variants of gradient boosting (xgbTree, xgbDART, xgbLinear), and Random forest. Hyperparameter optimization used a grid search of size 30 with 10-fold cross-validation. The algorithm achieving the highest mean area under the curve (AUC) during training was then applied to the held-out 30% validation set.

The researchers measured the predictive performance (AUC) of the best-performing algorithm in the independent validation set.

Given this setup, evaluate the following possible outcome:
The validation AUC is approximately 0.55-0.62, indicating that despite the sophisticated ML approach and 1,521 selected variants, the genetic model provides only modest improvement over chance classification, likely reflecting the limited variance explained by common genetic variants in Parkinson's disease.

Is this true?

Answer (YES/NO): YES